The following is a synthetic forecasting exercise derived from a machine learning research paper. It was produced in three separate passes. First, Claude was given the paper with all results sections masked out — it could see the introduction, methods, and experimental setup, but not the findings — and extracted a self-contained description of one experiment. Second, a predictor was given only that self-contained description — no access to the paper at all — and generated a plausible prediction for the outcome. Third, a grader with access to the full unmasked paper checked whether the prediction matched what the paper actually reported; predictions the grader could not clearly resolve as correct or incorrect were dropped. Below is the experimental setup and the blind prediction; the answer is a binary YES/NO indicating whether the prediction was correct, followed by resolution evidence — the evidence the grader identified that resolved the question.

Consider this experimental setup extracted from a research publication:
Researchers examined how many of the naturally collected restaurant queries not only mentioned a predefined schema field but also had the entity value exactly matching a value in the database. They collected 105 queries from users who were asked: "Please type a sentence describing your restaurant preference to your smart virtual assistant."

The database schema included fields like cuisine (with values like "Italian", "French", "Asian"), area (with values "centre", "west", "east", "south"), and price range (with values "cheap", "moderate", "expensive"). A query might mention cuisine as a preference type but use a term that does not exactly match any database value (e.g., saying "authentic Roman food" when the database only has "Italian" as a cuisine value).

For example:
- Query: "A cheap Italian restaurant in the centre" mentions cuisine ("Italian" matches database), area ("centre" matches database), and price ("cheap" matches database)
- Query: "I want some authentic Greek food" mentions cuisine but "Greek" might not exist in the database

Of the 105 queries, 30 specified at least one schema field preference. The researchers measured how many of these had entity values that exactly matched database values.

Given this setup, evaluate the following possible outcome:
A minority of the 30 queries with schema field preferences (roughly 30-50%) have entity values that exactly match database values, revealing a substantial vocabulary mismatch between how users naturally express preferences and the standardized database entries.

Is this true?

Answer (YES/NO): YES